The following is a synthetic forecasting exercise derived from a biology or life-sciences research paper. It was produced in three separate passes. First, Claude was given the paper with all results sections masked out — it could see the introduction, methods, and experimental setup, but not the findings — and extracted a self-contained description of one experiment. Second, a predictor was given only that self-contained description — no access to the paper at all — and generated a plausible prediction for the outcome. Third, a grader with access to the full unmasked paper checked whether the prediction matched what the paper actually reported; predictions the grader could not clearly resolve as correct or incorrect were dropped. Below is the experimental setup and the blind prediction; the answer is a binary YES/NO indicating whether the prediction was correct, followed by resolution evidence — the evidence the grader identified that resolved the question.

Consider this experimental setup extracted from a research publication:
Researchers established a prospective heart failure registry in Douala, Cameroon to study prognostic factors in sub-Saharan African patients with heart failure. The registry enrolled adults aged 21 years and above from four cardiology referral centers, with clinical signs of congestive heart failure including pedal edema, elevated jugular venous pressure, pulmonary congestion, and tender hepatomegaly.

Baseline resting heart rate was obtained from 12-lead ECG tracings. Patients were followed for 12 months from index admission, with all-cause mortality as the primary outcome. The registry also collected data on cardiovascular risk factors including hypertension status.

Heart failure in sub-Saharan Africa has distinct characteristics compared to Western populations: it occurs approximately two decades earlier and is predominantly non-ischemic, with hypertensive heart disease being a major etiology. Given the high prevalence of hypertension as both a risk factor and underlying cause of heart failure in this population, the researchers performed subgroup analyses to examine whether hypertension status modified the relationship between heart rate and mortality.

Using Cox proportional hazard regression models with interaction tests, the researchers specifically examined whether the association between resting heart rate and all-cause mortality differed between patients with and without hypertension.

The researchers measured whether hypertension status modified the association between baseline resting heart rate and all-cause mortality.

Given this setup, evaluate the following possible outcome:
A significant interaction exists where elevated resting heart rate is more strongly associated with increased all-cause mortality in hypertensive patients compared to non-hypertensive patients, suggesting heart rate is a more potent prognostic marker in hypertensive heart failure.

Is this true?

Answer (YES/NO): YES